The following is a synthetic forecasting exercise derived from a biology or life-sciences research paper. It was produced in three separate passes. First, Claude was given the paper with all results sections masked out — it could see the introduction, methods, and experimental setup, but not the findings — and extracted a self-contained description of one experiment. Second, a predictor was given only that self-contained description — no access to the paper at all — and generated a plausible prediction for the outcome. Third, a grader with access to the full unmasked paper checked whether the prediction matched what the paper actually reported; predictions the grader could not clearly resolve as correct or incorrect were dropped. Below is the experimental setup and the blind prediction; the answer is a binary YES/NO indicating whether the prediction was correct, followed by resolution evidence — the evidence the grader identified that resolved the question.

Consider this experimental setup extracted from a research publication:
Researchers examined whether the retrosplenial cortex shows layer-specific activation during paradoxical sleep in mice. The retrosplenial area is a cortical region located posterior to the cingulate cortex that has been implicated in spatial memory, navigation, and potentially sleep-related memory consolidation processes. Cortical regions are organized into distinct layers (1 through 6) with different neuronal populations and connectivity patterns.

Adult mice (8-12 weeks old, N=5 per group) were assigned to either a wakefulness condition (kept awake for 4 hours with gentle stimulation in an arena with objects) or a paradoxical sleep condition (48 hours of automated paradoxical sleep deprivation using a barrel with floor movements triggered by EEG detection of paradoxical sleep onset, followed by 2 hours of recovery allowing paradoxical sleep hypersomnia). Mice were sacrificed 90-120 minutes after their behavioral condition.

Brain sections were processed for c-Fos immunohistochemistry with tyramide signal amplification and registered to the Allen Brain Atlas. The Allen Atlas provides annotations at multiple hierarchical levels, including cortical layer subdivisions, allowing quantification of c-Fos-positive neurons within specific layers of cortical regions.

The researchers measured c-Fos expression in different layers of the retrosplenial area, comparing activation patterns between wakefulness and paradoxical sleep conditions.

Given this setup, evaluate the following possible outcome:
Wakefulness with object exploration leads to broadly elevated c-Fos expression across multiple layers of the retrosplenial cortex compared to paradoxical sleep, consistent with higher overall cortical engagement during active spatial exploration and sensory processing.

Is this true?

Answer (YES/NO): NO